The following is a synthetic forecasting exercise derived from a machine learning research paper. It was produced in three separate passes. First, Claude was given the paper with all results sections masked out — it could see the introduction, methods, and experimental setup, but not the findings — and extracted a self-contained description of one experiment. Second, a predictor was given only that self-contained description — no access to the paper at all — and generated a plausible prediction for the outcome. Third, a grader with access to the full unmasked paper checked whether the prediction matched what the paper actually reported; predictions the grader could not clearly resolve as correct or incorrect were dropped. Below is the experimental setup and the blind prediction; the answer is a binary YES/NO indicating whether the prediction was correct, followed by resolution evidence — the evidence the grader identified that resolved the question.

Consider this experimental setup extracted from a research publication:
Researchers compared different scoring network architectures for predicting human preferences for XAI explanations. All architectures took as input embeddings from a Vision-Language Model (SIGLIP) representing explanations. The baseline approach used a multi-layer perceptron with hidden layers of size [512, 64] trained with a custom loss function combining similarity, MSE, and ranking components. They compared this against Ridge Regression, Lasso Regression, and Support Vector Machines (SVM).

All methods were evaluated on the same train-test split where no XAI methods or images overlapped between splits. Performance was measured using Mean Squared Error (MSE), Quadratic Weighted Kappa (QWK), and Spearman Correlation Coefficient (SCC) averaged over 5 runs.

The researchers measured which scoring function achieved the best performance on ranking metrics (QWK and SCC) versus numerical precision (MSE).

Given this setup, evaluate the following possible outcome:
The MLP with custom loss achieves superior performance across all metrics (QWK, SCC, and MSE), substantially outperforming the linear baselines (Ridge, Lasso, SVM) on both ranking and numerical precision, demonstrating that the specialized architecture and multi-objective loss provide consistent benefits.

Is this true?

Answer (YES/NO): NO